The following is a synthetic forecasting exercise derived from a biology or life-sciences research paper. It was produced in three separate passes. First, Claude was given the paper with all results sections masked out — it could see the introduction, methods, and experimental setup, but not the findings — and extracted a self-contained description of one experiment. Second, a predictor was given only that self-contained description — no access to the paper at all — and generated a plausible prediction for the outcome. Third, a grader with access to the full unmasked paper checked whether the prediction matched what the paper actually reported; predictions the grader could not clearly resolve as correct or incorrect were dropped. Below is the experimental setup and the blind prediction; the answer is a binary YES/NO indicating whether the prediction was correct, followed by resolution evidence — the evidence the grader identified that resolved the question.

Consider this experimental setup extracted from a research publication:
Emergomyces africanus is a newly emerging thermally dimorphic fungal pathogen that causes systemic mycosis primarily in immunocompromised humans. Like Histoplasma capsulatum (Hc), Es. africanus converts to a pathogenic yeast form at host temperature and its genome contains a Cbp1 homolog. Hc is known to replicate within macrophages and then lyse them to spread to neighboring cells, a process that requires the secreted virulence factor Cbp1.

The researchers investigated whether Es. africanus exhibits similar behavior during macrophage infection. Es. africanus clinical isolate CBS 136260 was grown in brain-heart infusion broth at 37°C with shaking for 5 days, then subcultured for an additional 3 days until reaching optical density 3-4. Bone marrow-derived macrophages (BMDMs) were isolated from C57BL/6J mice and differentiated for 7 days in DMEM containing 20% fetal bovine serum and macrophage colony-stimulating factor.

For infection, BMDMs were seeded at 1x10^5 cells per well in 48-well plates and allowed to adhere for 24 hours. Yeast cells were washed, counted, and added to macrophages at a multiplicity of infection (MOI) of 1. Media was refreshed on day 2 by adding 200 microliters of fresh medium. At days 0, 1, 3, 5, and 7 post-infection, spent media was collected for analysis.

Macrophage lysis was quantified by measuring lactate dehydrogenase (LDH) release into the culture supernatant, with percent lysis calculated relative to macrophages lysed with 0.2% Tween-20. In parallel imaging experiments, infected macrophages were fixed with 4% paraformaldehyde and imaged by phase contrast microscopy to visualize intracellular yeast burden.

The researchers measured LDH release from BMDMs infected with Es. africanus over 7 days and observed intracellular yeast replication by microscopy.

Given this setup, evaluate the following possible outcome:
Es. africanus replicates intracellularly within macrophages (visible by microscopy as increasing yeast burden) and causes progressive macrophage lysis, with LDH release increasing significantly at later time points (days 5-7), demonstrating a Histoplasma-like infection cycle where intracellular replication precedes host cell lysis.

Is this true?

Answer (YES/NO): NO